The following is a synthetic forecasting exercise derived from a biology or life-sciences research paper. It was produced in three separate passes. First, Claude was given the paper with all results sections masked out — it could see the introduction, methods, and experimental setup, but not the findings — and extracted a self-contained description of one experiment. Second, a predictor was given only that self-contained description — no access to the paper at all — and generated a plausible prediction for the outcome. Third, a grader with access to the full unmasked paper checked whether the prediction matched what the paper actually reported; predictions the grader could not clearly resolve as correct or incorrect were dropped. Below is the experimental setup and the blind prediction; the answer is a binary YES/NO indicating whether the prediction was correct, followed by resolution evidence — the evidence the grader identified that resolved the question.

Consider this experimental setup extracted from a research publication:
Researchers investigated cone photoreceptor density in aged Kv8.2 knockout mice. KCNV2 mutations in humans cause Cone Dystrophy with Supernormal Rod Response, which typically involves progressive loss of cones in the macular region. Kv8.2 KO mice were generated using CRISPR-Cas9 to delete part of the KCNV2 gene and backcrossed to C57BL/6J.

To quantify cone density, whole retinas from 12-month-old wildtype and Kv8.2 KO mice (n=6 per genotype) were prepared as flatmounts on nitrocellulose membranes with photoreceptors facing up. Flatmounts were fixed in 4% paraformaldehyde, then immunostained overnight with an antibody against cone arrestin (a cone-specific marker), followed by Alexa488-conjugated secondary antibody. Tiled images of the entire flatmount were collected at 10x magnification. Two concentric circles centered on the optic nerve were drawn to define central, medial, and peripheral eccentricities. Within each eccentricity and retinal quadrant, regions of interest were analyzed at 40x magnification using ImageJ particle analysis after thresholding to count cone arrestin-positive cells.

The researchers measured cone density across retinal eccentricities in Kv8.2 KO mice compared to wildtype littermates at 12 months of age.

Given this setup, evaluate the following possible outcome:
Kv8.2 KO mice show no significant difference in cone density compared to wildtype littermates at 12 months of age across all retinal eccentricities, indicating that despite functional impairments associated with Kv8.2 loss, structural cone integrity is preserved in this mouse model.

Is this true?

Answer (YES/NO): YES